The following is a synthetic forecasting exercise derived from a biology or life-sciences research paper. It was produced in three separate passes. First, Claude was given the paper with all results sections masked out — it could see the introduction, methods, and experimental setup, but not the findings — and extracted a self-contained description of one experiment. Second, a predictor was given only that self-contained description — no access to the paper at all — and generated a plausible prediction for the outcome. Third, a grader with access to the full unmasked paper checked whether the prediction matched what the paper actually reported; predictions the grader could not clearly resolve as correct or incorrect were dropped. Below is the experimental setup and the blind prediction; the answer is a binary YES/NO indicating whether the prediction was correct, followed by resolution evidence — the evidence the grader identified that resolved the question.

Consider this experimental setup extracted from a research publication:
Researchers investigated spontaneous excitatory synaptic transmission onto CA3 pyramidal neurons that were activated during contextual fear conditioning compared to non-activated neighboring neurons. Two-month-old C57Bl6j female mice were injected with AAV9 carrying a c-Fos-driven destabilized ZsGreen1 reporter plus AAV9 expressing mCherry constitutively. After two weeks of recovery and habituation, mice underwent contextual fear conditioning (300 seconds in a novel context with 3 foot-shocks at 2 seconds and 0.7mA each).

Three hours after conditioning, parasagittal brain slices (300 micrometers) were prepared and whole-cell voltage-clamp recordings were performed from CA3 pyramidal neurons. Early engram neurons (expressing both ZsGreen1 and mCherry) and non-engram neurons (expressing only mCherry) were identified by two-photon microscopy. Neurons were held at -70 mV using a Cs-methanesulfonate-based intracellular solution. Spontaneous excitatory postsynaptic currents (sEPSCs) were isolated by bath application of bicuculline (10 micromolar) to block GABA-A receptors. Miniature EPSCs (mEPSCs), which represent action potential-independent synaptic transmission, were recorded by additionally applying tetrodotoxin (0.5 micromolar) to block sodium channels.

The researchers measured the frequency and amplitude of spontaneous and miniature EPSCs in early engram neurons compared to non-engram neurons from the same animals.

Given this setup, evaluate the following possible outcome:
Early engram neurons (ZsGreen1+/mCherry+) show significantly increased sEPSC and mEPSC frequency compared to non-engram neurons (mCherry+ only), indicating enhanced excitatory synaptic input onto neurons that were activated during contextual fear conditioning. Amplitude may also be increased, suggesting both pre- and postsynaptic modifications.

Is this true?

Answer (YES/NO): NO